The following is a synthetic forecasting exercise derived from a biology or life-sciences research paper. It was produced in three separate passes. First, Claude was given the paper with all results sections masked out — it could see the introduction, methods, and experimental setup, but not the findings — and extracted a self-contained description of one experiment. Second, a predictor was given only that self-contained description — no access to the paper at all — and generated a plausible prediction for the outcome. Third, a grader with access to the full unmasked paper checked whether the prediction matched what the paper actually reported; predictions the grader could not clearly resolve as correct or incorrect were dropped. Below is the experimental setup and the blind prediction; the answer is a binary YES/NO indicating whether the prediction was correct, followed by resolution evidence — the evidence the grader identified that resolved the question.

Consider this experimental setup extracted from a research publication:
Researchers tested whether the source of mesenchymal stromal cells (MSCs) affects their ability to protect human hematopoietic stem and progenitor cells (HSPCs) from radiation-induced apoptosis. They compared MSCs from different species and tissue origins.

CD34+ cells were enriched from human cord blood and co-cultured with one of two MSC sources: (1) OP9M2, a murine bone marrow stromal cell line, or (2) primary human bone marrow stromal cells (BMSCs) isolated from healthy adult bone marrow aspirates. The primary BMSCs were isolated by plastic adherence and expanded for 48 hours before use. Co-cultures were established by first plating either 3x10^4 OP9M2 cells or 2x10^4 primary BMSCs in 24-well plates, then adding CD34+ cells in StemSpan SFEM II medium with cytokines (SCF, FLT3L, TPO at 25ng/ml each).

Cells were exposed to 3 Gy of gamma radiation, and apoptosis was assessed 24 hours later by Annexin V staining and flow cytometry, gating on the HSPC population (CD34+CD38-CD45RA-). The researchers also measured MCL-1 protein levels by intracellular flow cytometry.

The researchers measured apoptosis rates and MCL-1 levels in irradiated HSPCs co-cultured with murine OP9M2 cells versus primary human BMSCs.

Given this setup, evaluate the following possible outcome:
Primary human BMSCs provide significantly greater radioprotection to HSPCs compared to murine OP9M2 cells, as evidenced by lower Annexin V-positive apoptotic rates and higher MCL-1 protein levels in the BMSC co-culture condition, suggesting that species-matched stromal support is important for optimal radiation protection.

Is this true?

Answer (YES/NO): NO